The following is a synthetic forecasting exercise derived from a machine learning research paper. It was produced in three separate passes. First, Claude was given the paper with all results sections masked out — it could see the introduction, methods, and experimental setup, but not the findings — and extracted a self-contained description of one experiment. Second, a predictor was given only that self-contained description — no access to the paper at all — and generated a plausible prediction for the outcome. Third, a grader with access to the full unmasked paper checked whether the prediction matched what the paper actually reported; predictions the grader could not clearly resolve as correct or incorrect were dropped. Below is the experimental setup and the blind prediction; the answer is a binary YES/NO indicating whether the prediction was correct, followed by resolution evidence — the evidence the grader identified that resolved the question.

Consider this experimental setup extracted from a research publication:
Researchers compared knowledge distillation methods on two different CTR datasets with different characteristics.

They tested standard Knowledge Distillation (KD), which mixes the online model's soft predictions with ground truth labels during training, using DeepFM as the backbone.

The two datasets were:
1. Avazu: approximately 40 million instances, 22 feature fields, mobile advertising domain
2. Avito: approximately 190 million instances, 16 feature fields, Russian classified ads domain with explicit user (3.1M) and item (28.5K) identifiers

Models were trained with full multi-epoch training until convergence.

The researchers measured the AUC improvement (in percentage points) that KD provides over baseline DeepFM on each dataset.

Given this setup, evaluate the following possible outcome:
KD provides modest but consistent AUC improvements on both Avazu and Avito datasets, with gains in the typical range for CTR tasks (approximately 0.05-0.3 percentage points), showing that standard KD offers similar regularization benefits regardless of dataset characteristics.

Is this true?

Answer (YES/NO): YES